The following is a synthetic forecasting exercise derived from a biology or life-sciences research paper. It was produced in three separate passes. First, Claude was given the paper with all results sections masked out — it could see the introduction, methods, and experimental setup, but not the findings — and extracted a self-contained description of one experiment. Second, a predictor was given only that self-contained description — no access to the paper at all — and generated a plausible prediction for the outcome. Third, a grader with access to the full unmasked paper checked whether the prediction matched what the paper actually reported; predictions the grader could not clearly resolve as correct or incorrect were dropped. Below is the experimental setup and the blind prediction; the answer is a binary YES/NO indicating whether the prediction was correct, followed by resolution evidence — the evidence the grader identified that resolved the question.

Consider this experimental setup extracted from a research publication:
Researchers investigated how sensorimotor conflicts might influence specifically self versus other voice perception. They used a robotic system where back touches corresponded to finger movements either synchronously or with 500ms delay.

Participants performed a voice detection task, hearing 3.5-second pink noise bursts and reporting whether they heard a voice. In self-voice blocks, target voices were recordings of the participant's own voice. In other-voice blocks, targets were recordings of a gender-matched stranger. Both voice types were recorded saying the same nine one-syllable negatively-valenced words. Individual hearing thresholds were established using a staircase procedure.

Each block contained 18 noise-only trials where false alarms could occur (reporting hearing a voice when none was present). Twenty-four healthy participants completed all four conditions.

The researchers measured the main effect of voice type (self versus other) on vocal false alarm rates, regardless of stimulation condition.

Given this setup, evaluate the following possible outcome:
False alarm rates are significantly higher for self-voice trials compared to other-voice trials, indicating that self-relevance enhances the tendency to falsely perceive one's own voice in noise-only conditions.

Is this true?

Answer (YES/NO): NO